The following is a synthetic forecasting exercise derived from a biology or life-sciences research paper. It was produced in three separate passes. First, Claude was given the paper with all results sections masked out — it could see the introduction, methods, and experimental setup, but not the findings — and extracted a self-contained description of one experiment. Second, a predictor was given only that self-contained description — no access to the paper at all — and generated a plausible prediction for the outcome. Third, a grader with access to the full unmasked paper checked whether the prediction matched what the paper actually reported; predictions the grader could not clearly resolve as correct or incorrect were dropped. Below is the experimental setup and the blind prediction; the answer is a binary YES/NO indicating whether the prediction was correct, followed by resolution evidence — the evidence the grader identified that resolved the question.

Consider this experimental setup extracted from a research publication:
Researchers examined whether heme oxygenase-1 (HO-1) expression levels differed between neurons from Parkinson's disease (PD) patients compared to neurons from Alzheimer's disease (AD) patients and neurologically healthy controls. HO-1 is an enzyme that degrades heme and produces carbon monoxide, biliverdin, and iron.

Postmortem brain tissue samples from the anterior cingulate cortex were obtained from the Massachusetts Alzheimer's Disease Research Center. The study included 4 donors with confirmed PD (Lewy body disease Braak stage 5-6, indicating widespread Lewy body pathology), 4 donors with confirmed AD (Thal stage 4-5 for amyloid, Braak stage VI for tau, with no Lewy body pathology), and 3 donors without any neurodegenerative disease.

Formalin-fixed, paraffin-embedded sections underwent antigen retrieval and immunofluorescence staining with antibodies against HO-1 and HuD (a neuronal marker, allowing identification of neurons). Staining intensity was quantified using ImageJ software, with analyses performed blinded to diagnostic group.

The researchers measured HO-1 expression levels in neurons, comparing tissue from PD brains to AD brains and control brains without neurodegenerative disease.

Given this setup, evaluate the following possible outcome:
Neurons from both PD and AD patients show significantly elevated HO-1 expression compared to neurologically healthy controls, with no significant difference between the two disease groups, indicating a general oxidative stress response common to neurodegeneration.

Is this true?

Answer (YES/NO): NO